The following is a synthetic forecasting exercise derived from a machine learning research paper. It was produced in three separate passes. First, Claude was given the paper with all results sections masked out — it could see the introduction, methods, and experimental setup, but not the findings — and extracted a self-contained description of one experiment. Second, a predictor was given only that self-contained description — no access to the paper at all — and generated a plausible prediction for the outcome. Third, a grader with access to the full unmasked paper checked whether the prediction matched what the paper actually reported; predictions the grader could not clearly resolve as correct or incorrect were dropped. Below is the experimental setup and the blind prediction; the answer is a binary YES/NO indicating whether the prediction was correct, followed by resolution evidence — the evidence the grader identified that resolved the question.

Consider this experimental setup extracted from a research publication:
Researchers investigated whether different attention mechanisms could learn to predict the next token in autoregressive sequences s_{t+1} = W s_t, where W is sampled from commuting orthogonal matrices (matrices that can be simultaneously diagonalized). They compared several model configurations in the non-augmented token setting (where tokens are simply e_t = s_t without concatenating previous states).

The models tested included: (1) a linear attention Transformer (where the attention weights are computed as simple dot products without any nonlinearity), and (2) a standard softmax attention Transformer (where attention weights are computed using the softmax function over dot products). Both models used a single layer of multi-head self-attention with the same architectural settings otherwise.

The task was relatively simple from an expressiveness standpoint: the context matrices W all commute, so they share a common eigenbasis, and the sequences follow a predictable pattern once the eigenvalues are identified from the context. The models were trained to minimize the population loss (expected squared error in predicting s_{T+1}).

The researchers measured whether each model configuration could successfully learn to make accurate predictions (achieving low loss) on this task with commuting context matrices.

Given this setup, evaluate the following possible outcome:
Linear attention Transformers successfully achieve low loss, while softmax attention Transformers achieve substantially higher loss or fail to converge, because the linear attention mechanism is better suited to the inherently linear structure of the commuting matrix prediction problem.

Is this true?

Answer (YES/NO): YES